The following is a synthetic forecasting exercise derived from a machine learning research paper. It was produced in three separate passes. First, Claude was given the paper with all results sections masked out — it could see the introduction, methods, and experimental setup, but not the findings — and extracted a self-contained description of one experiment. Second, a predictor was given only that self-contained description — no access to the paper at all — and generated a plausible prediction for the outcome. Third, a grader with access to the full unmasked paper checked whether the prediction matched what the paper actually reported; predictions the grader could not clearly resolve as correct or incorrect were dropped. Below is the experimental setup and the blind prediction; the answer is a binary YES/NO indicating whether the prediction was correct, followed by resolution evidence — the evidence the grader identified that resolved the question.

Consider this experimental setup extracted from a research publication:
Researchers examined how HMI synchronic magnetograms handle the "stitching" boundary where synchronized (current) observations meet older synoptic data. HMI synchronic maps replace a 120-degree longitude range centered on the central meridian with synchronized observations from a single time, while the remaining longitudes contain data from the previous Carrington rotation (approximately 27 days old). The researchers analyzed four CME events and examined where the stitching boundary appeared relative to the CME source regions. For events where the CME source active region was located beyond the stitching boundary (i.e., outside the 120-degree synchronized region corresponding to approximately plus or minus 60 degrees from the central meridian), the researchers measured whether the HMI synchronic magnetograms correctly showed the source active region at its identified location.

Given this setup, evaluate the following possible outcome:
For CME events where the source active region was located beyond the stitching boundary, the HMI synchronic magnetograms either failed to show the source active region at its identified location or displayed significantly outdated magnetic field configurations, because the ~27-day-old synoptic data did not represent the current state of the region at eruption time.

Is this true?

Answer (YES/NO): YES